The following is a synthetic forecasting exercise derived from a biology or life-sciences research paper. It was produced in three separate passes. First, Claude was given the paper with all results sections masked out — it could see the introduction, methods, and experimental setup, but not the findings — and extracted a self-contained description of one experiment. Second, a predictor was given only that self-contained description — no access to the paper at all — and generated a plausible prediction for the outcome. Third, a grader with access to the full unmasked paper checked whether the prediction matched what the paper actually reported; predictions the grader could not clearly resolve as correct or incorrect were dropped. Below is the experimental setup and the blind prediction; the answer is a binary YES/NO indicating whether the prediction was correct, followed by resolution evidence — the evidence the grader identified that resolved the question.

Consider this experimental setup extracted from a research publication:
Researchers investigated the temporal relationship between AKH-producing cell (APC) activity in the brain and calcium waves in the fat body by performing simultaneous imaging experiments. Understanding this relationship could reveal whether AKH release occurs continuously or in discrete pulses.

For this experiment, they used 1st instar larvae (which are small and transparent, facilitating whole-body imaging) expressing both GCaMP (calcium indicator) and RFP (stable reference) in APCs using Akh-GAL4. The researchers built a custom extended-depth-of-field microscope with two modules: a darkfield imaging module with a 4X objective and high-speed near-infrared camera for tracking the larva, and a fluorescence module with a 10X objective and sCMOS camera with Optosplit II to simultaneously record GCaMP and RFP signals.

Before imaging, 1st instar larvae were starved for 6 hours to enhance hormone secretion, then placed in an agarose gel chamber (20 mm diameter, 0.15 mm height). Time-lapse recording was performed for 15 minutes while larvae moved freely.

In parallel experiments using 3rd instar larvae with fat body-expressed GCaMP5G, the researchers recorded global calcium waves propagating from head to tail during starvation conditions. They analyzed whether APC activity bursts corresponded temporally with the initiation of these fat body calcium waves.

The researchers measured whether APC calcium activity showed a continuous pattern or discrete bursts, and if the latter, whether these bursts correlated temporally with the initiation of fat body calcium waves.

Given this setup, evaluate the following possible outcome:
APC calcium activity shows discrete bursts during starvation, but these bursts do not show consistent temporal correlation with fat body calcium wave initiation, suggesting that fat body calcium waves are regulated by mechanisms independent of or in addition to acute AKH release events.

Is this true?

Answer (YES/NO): NO